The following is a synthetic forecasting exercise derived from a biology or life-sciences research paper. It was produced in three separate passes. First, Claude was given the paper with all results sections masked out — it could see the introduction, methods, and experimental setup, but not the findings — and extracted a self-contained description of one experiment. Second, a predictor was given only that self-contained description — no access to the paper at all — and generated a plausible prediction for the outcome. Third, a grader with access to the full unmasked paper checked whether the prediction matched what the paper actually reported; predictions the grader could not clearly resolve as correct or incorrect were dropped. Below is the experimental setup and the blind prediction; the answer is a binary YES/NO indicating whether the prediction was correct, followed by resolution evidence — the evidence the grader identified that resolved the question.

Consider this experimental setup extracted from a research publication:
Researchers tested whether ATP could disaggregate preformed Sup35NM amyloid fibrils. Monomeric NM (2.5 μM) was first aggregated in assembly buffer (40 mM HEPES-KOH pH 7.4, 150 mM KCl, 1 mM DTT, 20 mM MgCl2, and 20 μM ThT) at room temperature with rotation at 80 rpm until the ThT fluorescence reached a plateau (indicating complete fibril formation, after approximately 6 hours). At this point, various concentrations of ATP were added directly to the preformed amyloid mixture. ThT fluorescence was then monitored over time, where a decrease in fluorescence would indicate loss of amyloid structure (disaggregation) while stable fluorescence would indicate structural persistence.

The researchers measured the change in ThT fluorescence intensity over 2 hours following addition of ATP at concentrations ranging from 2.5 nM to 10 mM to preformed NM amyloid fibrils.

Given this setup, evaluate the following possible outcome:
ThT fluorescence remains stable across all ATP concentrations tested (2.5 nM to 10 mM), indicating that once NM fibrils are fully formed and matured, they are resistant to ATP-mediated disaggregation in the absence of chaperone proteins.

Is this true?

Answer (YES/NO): NO